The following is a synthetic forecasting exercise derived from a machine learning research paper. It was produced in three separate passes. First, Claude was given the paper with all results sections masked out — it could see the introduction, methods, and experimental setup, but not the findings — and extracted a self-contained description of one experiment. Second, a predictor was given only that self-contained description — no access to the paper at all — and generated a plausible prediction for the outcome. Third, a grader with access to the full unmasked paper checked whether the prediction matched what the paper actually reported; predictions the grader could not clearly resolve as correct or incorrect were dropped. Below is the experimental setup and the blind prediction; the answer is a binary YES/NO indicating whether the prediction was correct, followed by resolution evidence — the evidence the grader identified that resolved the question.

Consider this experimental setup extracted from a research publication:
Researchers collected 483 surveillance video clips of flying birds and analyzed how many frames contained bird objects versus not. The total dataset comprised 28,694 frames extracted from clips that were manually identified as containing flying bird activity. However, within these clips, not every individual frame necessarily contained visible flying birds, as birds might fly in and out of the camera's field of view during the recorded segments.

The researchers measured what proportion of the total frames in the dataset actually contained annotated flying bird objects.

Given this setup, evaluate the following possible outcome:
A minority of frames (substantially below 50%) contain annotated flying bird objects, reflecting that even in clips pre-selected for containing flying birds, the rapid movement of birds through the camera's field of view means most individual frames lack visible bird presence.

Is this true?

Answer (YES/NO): NO